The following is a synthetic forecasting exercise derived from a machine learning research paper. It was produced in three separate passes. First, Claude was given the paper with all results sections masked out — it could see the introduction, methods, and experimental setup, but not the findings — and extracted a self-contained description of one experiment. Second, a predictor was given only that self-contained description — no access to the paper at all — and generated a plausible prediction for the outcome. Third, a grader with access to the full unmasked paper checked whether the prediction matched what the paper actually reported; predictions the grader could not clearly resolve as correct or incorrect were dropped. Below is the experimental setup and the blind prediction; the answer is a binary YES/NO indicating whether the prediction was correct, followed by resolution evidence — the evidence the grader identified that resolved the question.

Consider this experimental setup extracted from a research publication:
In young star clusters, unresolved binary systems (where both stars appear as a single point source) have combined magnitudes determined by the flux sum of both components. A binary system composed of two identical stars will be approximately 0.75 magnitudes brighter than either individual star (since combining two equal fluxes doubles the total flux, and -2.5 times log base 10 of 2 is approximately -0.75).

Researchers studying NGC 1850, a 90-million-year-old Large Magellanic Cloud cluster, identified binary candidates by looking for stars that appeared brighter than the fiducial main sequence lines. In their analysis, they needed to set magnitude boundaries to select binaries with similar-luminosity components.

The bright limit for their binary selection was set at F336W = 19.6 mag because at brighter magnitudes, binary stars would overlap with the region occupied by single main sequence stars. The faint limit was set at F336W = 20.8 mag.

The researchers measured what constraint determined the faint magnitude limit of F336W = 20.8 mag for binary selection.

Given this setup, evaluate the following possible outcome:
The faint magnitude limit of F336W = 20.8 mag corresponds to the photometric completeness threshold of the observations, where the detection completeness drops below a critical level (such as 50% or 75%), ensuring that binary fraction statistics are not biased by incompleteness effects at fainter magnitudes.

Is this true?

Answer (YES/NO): NO